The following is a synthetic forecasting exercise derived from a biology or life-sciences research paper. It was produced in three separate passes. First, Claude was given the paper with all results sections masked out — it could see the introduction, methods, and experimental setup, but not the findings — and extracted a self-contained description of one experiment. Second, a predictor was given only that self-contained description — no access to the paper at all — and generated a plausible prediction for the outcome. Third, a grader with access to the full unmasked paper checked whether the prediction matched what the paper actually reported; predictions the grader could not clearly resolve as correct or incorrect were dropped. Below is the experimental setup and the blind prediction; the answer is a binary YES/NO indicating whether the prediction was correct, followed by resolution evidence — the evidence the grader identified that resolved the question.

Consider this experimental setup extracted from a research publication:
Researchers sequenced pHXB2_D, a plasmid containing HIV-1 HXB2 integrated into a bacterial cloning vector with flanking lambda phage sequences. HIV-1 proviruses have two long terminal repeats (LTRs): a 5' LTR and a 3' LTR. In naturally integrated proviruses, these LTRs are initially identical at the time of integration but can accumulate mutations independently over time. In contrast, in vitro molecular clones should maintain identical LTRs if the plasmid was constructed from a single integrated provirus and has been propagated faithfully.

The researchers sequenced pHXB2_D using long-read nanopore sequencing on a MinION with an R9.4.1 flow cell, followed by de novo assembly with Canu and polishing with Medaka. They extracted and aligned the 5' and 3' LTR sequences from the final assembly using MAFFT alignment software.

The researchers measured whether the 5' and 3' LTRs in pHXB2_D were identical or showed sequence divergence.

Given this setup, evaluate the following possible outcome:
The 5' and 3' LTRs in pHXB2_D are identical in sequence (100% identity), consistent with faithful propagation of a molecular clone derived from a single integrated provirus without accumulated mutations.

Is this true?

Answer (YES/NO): YES